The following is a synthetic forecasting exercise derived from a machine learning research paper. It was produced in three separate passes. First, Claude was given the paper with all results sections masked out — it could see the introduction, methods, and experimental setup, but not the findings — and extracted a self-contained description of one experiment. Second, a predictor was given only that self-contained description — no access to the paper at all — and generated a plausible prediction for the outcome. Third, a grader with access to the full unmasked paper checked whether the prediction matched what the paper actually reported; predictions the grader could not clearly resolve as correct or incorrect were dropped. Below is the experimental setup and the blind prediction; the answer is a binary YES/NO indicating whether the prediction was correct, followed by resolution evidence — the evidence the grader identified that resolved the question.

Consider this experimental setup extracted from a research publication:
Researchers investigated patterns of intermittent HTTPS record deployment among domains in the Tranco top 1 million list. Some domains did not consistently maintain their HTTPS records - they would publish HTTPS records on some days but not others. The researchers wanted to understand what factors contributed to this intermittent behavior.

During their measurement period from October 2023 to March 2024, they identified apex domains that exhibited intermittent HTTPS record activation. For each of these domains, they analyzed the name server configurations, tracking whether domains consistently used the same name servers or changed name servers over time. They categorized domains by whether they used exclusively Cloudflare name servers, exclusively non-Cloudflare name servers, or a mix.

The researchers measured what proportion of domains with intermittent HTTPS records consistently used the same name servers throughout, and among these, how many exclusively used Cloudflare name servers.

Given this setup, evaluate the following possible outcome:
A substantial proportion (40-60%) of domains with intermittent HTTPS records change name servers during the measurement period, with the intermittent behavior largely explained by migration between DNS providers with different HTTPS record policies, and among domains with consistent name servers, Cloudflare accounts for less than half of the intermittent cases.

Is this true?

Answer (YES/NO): NO